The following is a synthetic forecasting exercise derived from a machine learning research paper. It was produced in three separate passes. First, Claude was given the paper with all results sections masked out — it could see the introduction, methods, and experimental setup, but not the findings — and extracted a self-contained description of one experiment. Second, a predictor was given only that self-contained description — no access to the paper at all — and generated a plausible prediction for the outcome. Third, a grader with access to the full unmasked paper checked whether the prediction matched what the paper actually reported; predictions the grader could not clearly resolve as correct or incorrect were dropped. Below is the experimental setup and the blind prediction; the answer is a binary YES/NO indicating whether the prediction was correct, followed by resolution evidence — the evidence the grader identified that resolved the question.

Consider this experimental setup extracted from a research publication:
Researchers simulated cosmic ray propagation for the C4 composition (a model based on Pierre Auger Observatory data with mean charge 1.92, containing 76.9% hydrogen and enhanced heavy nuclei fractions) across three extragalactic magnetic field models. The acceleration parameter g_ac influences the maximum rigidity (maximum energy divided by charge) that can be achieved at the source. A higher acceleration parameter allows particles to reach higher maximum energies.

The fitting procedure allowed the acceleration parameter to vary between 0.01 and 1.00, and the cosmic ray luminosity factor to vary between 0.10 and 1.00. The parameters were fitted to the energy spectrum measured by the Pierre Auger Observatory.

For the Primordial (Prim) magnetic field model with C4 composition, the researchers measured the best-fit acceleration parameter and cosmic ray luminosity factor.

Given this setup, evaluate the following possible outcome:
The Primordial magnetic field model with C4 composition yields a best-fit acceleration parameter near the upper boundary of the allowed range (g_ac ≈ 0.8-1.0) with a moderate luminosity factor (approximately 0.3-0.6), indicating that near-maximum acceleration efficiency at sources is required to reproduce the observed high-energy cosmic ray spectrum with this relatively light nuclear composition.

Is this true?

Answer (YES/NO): NO